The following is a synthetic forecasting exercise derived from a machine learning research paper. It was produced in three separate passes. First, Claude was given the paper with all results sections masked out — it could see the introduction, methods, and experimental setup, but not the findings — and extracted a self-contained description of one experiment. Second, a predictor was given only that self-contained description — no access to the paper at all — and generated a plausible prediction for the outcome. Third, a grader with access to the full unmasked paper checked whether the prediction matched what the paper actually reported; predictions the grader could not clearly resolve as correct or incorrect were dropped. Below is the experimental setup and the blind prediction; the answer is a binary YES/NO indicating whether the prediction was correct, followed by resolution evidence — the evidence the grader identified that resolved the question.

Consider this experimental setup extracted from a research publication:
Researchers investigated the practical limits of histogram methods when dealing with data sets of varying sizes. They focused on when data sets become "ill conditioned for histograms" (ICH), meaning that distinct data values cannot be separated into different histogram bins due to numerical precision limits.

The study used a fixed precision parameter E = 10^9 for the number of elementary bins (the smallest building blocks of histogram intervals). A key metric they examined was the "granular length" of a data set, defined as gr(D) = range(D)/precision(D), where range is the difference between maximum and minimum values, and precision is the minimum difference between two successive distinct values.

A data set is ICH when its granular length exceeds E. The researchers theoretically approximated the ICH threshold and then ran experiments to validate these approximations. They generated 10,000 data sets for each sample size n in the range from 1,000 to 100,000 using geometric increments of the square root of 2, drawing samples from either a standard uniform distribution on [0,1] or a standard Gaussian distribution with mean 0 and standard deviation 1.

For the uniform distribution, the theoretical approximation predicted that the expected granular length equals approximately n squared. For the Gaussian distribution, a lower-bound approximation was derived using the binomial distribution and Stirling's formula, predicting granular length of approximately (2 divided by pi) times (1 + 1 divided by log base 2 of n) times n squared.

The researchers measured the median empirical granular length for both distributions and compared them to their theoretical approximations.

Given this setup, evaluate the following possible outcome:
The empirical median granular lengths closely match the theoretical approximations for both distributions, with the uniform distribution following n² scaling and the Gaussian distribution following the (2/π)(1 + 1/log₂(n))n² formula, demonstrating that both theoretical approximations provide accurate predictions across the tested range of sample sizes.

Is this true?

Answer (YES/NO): NO